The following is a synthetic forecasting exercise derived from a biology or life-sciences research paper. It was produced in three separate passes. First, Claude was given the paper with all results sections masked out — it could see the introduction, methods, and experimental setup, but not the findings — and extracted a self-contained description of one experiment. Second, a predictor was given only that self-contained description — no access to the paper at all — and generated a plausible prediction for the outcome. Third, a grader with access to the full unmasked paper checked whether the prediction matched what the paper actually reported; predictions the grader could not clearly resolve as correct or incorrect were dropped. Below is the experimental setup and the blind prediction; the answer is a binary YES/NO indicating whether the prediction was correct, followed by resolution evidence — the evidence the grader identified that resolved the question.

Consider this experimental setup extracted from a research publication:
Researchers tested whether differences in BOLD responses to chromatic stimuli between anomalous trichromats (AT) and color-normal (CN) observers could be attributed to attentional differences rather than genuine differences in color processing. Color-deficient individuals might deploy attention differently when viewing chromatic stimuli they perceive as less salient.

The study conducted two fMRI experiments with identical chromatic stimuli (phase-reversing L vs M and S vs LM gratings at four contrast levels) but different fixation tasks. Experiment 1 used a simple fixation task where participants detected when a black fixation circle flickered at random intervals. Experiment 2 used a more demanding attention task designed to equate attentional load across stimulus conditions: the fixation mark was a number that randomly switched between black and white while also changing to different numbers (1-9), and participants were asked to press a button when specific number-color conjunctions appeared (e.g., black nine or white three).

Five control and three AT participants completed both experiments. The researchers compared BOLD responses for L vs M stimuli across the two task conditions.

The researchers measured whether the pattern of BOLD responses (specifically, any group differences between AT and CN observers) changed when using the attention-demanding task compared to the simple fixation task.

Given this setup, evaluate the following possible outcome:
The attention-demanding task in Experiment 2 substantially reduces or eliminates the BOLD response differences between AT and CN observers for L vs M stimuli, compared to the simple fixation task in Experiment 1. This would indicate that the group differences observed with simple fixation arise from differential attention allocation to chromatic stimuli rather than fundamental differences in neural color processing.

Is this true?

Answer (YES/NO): NO